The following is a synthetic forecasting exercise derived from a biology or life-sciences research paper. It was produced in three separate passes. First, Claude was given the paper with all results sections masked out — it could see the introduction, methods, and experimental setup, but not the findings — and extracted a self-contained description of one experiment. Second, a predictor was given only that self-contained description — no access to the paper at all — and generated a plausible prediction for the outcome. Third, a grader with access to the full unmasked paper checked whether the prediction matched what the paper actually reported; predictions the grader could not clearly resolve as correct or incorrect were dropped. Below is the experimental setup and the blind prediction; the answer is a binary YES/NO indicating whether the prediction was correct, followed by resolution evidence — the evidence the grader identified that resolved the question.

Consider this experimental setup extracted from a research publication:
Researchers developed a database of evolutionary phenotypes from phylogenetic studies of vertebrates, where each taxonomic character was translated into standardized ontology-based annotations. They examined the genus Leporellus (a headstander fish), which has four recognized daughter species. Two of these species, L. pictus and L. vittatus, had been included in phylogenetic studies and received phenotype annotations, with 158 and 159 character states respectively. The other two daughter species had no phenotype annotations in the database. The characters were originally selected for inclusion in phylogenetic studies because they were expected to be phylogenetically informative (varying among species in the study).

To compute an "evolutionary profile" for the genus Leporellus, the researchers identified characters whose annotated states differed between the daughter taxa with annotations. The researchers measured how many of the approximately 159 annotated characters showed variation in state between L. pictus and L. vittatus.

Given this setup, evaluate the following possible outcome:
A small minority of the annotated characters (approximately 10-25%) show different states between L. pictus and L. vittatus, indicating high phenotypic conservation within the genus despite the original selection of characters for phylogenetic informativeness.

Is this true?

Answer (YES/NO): NO